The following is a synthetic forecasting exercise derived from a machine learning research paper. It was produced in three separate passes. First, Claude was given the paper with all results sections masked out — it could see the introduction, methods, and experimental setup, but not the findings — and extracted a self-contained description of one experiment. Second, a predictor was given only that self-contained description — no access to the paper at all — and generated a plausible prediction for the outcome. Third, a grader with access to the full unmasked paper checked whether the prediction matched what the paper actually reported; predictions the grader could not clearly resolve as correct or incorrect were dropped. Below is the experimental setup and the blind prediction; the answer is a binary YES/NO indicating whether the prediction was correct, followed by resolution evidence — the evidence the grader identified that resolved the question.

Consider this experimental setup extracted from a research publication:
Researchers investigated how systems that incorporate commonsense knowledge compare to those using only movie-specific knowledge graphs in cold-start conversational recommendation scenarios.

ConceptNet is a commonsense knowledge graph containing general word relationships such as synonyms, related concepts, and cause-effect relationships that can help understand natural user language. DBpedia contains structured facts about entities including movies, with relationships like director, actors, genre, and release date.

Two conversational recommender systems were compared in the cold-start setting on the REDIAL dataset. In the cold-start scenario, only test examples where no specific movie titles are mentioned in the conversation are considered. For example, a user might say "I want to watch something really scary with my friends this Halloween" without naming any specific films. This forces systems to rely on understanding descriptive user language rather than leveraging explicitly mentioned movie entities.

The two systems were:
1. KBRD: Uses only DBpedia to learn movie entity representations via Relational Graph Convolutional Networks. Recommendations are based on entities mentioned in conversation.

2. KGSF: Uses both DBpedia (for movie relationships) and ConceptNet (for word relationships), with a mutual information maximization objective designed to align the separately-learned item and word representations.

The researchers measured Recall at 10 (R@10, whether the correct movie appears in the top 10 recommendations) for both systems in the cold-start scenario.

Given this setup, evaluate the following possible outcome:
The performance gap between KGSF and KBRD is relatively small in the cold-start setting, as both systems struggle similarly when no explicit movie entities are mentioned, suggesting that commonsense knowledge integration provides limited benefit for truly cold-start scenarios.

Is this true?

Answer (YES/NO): NO